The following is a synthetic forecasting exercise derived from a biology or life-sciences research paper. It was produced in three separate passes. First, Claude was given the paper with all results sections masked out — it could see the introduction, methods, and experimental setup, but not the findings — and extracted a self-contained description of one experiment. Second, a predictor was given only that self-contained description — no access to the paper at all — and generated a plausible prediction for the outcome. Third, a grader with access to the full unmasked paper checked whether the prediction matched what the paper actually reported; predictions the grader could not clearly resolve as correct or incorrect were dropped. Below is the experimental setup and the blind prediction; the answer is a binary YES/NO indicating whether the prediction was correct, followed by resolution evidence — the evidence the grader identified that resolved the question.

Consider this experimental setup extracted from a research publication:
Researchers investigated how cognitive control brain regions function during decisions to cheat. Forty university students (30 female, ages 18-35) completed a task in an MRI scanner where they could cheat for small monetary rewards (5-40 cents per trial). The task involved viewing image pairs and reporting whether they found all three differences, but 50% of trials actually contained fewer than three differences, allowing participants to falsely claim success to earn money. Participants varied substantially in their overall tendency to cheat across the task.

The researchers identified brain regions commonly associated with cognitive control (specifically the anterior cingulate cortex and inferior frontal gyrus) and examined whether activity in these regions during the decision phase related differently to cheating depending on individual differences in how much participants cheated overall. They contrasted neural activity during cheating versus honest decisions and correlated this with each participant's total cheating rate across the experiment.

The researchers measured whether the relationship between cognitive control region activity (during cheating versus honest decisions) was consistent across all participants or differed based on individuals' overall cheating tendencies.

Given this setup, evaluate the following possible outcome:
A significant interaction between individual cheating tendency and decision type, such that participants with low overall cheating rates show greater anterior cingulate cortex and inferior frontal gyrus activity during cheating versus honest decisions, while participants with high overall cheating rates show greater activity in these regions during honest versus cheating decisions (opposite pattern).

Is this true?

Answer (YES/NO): YES